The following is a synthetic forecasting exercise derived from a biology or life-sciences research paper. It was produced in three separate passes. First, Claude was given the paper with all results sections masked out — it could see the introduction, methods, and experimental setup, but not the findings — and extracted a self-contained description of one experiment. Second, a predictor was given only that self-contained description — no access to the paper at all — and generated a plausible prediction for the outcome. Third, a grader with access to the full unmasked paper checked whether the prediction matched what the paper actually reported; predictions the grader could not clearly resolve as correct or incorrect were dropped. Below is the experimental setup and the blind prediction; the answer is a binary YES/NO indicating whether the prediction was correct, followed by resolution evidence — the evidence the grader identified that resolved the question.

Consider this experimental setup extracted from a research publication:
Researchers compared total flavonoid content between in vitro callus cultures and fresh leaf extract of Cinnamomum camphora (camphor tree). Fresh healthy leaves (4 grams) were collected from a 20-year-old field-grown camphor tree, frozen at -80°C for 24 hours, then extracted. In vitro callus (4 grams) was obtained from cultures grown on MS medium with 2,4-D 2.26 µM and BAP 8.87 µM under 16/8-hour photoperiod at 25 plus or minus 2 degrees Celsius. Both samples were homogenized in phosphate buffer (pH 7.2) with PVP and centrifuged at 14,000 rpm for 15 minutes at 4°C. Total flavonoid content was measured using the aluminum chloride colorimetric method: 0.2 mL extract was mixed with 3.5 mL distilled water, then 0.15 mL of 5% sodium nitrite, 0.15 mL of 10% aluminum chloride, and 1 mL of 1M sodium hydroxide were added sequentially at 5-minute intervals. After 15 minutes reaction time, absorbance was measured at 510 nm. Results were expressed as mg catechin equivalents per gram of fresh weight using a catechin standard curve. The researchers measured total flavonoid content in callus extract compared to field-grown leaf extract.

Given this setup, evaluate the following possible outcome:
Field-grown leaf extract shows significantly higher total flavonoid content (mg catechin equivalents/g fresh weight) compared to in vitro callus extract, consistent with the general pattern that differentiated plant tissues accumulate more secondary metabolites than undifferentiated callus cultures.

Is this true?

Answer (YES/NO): YES